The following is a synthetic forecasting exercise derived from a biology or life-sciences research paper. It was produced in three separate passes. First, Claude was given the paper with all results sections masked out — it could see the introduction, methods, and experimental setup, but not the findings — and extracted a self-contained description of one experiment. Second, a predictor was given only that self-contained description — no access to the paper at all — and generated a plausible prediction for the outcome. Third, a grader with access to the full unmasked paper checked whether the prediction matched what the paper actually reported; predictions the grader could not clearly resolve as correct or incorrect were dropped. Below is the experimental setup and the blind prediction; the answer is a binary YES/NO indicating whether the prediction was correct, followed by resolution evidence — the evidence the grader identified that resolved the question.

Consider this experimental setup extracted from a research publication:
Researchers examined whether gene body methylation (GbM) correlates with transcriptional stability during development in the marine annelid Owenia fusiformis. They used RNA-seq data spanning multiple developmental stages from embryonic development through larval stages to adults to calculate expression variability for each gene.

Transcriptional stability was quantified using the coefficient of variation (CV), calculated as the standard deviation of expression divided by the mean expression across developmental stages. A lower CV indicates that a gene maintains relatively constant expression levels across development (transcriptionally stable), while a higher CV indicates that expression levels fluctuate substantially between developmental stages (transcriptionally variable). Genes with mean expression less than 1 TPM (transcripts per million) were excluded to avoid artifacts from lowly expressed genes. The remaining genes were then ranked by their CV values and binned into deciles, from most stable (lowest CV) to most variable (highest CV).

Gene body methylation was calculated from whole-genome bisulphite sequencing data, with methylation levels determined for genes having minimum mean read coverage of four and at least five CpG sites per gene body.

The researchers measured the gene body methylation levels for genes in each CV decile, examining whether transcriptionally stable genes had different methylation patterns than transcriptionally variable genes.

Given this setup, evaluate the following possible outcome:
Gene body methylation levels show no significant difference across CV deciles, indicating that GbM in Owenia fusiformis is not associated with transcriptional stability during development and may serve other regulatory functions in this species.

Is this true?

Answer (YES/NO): NO